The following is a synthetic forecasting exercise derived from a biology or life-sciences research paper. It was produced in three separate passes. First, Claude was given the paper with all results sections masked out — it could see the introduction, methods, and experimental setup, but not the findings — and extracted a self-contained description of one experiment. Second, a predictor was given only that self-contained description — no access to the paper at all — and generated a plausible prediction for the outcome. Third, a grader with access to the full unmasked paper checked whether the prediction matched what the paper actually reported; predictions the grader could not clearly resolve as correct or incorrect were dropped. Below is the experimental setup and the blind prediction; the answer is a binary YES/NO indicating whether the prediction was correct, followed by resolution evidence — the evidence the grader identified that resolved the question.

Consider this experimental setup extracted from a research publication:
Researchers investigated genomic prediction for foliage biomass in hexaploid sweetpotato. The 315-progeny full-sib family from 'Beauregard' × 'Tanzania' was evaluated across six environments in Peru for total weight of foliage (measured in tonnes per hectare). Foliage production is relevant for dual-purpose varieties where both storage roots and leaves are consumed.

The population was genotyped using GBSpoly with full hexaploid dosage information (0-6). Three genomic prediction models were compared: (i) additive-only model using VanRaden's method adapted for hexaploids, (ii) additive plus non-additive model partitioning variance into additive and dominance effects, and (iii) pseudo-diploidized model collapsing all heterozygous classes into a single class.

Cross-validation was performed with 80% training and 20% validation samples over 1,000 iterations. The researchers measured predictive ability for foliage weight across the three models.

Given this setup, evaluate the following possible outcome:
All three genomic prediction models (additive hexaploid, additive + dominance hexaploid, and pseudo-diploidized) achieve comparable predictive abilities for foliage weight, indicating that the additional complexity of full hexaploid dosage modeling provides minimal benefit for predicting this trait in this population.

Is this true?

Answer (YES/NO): NO